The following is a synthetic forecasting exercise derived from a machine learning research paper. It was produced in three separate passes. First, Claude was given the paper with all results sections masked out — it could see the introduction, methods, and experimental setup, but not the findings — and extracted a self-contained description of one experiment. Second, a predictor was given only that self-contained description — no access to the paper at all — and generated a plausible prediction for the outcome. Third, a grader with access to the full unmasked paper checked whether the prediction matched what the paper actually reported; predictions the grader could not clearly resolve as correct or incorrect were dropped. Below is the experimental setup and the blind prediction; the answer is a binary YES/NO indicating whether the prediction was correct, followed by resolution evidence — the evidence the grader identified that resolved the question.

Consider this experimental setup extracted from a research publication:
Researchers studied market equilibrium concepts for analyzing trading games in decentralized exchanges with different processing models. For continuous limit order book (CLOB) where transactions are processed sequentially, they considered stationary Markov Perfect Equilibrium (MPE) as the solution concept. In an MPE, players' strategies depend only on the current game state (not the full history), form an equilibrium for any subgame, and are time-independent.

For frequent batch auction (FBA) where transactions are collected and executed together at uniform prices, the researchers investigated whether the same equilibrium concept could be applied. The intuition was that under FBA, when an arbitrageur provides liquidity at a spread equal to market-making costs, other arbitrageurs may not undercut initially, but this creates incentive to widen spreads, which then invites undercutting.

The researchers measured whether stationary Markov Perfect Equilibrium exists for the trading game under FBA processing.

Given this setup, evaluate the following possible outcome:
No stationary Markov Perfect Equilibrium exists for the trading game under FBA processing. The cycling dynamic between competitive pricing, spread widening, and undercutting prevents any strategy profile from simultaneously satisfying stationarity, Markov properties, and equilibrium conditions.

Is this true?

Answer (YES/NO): NO